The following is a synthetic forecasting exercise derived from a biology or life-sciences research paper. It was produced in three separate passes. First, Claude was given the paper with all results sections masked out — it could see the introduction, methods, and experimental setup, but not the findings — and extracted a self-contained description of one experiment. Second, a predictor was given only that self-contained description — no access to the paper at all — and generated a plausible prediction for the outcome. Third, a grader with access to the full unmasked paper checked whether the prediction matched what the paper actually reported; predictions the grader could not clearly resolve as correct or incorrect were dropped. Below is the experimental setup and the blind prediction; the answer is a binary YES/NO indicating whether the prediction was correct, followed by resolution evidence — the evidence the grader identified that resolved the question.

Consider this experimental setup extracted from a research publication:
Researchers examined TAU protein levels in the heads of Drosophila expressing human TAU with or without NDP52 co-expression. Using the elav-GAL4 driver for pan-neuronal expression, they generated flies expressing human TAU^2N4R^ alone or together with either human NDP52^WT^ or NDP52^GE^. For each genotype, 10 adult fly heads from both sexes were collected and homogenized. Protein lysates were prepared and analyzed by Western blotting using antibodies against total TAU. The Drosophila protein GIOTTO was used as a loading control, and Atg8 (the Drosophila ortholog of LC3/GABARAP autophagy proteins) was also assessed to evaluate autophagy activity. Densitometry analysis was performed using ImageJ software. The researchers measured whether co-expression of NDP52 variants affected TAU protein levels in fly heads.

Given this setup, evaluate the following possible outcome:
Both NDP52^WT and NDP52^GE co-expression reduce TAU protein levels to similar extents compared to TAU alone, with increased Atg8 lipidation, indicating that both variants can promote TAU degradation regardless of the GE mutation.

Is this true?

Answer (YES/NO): NO